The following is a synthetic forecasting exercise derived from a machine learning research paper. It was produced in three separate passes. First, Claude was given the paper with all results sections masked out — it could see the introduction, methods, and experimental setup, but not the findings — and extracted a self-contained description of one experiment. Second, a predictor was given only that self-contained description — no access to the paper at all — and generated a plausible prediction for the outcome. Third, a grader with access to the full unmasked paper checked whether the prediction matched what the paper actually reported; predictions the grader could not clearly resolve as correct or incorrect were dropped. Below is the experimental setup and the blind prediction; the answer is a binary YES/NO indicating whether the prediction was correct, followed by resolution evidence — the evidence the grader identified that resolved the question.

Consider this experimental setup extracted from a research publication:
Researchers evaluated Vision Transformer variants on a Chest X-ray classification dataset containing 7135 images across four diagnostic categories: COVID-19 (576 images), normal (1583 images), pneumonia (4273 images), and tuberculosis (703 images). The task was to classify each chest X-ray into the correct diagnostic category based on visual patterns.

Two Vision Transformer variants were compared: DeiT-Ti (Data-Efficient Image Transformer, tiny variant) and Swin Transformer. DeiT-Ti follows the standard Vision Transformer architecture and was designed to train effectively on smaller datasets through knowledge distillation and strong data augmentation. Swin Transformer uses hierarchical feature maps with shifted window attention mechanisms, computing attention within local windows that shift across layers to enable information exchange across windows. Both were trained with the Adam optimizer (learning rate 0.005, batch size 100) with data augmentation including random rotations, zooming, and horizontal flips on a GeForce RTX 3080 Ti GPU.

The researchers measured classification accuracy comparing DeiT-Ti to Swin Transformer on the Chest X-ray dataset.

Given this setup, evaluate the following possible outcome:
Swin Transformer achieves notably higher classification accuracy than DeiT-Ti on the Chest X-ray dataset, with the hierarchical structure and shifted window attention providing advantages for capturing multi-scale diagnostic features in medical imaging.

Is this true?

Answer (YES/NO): NO